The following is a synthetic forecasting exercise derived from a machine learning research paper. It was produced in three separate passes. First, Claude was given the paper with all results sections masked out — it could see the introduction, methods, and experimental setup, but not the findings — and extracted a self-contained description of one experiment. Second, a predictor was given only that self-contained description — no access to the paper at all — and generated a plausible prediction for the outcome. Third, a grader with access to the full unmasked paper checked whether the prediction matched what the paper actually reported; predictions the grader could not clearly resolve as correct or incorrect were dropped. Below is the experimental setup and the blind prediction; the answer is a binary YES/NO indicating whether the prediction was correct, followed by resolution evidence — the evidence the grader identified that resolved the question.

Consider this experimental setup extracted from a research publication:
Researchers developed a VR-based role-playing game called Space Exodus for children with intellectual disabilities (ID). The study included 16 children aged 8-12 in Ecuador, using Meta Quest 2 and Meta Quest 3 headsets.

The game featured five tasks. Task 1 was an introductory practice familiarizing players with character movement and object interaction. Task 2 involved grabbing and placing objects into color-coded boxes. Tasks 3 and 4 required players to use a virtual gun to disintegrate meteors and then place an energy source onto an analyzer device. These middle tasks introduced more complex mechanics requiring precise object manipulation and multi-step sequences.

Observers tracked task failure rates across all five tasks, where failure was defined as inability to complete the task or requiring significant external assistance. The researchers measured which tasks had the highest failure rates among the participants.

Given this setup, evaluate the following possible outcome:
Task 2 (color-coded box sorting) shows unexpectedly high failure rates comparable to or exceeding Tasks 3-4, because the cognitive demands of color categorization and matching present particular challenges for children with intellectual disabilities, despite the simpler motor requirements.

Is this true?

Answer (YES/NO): NO